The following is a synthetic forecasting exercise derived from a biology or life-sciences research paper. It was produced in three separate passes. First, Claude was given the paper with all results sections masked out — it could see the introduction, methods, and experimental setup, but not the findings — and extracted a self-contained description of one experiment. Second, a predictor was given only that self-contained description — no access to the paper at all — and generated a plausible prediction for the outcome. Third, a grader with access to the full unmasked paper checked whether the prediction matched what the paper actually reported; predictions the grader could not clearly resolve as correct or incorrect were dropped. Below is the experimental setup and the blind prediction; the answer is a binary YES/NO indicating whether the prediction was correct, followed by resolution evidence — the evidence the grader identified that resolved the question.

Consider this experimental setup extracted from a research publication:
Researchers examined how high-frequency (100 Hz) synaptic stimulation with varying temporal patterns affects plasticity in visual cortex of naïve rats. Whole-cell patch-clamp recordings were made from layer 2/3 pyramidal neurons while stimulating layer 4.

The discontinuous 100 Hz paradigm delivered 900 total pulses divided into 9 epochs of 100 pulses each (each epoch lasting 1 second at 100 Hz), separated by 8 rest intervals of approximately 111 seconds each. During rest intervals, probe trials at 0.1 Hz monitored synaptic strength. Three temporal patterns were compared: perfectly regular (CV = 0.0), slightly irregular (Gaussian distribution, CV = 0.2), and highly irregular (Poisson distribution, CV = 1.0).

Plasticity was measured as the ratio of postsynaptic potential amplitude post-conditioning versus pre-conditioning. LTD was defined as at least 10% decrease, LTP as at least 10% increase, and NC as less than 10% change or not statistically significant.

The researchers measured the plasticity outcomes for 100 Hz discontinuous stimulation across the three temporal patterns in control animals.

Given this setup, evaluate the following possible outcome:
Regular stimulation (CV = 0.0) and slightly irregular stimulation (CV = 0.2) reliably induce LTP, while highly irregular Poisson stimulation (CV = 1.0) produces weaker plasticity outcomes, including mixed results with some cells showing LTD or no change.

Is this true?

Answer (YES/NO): NO